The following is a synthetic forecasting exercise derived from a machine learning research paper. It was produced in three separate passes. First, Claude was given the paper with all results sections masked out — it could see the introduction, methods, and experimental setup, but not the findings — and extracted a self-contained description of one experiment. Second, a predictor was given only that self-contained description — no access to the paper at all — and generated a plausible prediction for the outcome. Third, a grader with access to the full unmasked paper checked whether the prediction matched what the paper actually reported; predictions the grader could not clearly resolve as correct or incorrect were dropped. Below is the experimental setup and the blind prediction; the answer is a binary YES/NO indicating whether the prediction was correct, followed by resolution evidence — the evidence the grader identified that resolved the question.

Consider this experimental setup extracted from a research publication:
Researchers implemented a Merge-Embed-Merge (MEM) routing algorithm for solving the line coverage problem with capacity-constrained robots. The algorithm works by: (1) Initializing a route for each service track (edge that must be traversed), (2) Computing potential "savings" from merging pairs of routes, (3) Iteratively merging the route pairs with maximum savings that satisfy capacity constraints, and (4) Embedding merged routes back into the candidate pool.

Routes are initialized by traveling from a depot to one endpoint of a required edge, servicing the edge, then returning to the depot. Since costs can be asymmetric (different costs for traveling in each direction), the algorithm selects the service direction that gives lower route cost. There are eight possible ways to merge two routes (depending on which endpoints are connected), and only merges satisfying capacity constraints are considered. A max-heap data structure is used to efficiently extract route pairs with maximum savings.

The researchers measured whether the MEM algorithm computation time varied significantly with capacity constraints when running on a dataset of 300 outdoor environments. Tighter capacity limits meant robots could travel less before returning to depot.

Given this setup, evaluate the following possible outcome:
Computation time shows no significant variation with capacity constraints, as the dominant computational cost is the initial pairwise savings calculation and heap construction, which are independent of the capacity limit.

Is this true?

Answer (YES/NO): NO